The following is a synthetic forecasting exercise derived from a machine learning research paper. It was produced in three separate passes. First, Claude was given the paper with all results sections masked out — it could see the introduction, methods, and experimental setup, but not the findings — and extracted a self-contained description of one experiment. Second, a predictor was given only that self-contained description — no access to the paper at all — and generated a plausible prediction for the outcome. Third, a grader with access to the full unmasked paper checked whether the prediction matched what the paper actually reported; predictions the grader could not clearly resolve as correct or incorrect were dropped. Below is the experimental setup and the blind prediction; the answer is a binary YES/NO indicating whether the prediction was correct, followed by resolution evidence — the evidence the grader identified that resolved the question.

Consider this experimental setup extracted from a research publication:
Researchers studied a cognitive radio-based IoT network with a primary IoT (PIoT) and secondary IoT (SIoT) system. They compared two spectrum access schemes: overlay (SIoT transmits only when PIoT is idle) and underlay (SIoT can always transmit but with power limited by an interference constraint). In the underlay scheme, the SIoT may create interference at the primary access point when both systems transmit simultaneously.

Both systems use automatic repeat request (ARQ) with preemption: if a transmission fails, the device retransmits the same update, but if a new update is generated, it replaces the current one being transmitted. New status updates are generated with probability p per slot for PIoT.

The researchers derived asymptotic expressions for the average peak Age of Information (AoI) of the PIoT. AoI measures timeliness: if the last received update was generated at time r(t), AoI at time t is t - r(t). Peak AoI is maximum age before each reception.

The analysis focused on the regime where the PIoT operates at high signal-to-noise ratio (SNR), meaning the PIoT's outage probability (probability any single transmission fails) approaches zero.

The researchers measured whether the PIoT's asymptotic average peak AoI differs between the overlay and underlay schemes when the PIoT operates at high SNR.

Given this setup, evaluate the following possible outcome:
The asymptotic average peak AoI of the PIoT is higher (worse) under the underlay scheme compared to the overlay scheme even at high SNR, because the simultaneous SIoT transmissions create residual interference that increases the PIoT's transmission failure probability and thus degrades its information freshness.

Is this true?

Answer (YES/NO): NO